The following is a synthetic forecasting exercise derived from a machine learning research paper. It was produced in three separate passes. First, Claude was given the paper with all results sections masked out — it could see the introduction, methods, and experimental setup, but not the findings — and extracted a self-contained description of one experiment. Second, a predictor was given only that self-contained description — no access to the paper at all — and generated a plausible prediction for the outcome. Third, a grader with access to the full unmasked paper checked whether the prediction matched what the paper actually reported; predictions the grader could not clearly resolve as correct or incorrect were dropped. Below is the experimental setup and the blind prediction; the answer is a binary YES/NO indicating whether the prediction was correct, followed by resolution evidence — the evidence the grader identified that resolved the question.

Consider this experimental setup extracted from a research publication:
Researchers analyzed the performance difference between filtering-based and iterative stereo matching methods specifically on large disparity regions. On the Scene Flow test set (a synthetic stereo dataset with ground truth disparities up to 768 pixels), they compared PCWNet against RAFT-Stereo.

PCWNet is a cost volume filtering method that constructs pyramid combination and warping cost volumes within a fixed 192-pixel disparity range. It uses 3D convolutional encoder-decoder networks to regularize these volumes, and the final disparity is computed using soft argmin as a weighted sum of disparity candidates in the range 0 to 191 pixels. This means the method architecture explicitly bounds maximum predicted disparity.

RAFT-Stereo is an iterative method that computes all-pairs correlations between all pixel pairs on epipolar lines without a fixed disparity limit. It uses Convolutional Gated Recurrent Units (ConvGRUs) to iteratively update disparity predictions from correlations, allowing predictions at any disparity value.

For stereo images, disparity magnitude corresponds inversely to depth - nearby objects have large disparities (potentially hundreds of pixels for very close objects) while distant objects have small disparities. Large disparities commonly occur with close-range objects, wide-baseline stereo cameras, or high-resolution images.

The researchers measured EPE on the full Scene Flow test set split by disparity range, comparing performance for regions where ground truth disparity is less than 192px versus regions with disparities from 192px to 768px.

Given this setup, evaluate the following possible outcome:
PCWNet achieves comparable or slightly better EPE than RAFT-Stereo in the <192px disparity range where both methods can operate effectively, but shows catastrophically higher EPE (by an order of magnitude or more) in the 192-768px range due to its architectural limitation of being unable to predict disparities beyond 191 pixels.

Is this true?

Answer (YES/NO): NO